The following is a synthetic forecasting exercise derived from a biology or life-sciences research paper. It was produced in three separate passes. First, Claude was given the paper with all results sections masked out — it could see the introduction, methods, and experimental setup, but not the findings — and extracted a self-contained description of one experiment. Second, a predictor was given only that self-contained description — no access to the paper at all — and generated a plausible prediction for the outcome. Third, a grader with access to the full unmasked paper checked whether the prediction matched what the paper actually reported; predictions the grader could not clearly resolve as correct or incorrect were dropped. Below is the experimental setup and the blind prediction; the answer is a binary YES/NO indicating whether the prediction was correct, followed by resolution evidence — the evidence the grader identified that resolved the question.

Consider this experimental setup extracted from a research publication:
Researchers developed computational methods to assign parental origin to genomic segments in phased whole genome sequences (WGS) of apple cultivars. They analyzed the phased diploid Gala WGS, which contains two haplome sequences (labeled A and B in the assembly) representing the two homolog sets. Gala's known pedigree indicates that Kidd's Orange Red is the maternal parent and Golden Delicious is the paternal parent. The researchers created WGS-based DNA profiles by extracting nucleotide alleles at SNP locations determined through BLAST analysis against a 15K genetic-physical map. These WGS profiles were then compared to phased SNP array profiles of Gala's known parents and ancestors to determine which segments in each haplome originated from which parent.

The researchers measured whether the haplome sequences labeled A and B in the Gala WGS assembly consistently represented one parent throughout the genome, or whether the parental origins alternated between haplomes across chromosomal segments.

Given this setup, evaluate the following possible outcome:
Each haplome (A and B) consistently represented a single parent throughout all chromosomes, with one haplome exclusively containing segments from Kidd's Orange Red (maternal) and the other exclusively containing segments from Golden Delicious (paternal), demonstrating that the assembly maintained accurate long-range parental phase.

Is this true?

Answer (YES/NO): NO